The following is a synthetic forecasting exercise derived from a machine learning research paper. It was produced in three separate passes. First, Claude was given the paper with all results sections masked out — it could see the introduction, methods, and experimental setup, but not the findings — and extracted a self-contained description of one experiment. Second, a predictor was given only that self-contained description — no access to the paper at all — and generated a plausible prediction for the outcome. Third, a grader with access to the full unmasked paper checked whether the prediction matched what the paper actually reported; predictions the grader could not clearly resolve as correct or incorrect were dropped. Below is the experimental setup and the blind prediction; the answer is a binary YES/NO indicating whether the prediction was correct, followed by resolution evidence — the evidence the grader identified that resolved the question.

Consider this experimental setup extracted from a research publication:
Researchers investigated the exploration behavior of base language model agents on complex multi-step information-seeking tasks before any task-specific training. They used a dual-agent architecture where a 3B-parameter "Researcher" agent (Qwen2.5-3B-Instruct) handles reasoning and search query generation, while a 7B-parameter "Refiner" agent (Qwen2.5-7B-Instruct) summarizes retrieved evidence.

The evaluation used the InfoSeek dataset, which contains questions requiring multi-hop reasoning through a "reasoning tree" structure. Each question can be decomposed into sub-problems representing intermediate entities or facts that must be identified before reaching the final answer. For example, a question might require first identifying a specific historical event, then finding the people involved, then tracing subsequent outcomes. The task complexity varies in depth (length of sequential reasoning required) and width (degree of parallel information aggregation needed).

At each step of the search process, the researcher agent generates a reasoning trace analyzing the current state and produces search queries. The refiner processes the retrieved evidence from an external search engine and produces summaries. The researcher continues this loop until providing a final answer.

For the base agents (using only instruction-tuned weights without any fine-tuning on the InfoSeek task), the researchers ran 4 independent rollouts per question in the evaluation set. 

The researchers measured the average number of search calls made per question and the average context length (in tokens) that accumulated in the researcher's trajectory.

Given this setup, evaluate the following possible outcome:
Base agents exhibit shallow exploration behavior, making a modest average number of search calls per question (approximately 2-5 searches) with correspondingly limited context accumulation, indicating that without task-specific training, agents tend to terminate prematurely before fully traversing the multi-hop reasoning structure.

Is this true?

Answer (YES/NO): YES